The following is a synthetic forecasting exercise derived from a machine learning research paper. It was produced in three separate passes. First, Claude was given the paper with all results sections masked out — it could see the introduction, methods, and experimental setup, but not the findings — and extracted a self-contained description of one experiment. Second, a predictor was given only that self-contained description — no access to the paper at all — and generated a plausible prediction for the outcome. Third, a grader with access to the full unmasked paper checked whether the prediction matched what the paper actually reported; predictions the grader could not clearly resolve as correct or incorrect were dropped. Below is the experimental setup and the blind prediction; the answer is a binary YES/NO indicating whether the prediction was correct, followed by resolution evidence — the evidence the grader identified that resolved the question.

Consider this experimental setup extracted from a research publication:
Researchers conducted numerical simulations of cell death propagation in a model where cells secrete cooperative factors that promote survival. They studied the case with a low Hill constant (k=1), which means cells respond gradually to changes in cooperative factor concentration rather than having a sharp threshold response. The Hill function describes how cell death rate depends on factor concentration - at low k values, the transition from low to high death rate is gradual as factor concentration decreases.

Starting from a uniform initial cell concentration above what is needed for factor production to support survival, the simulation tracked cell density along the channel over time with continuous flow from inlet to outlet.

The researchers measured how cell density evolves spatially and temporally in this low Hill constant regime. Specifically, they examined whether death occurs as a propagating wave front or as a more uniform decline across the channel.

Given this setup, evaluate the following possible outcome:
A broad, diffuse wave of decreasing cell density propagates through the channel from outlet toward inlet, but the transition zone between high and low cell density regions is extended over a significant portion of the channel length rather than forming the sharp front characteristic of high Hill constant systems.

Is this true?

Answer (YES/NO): NO